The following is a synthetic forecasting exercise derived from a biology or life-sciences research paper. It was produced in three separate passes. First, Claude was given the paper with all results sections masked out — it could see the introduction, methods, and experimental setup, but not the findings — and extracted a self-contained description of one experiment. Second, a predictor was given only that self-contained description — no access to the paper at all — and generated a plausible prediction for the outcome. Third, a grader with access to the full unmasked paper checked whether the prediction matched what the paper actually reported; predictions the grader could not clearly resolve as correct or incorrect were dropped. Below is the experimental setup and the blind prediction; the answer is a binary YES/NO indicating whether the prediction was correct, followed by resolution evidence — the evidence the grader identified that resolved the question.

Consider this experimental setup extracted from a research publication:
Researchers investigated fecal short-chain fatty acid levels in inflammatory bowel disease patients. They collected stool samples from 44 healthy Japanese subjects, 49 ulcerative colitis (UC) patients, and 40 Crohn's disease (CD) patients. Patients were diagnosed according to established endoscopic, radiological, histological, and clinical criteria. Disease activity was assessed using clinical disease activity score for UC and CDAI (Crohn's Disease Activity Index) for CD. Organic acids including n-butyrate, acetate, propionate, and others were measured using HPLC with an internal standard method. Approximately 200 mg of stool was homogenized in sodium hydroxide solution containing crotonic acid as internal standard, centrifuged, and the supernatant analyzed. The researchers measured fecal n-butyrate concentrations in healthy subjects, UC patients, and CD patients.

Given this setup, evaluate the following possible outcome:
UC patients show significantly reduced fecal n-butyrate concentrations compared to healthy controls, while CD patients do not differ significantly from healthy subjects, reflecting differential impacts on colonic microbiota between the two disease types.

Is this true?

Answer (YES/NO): NO